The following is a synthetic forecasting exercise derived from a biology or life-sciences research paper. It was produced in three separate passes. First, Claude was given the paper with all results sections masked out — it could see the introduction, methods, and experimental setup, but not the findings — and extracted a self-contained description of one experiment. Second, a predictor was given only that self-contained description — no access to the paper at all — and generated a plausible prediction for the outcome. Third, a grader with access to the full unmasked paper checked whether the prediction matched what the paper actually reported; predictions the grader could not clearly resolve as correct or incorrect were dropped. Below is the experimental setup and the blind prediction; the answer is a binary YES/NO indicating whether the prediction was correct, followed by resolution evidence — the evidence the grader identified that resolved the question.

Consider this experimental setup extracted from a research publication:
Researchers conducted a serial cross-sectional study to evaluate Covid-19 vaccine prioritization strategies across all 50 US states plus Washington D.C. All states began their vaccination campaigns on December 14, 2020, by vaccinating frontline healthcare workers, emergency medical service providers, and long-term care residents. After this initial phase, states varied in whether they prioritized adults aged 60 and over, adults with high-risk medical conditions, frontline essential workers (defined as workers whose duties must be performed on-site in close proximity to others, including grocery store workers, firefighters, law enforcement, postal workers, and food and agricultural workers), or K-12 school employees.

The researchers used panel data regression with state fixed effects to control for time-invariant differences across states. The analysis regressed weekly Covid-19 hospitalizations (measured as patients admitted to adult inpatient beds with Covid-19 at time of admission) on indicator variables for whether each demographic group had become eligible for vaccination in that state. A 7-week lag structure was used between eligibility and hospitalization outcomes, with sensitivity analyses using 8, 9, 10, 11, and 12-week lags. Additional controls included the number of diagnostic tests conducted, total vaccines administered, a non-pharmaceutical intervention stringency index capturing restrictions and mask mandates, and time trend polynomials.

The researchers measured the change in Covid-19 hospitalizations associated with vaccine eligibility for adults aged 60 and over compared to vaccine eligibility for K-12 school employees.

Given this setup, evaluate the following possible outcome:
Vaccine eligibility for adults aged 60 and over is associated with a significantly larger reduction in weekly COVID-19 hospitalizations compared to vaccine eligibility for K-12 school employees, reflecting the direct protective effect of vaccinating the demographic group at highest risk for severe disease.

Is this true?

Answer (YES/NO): YES